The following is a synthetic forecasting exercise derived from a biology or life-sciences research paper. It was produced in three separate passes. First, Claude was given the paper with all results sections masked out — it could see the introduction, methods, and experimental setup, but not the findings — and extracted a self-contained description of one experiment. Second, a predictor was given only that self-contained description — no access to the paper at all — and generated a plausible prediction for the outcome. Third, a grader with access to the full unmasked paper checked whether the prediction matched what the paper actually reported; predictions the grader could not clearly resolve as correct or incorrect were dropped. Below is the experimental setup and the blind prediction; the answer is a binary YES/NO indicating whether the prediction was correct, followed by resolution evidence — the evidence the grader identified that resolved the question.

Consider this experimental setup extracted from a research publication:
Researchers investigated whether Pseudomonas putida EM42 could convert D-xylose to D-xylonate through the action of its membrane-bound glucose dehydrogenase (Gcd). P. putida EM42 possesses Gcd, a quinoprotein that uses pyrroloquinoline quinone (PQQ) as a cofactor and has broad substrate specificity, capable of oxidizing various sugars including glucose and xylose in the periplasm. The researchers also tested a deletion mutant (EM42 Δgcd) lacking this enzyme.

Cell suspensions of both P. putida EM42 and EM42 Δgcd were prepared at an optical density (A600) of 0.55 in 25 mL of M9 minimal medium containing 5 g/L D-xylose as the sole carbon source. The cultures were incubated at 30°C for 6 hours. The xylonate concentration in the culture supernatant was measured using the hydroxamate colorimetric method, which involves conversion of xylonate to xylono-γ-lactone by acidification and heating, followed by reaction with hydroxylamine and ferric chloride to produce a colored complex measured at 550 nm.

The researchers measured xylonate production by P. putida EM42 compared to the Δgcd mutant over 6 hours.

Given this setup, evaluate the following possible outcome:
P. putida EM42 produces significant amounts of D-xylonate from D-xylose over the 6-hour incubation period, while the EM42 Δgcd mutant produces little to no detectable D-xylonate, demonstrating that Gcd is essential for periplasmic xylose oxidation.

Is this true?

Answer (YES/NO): YES